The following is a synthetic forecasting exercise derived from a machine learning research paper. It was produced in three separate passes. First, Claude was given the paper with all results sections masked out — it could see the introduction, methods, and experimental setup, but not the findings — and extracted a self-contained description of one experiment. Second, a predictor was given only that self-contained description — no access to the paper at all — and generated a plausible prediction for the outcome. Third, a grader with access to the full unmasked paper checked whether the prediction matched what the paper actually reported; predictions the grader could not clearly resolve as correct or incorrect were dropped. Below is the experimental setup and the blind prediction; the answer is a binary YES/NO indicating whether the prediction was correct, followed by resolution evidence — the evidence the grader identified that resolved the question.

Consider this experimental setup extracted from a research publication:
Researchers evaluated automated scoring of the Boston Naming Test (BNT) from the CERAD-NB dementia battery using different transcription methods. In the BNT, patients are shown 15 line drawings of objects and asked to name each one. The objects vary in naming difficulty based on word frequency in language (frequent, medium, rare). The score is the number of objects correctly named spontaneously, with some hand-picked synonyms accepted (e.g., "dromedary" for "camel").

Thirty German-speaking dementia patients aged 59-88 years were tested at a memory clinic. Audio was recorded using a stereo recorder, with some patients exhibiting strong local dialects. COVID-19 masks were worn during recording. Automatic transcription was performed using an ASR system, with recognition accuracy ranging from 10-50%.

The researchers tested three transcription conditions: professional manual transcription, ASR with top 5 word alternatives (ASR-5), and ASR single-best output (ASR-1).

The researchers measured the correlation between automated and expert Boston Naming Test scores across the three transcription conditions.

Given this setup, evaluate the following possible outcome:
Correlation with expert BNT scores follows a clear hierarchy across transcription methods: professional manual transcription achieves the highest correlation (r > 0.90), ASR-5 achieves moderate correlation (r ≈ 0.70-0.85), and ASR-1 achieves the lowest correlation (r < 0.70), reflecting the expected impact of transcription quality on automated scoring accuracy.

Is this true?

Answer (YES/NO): NO